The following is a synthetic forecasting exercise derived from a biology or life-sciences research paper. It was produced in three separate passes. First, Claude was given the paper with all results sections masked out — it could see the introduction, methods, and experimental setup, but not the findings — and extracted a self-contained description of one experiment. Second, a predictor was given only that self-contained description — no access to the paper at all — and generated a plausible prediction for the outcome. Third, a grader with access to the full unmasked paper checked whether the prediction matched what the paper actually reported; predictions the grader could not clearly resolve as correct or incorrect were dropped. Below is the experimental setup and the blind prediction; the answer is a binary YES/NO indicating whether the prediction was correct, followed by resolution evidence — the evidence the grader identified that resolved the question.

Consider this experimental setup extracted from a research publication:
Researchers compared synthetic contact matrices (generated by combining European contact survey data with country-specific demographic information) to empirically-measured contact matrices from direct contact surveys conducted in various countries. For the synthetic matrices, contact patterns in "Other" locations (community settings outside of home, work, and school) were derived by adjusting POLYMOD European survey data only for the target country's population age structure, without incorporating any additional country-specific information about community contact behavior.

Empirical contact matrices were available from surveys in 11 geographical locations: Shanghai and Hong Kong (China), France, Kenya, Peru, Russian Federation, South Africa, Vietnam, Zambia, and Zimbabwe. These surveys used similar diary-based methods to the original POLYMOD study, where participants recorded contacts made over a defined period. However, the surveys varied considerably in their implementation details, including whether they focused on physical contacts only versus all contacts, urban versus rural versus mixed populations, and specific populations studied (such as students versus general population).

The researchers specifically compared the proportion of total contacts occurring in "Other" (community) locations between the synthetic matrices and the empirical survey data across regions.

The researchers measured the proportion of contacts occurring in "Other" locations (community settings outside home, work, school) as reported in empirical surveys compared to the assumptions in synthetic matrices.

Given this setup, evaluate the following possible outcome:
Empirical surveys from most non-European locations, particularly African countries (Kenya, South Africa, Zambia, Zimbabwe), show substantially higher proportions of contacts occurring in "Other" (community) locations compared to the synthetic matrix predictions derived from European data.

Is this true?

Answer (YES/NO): NO